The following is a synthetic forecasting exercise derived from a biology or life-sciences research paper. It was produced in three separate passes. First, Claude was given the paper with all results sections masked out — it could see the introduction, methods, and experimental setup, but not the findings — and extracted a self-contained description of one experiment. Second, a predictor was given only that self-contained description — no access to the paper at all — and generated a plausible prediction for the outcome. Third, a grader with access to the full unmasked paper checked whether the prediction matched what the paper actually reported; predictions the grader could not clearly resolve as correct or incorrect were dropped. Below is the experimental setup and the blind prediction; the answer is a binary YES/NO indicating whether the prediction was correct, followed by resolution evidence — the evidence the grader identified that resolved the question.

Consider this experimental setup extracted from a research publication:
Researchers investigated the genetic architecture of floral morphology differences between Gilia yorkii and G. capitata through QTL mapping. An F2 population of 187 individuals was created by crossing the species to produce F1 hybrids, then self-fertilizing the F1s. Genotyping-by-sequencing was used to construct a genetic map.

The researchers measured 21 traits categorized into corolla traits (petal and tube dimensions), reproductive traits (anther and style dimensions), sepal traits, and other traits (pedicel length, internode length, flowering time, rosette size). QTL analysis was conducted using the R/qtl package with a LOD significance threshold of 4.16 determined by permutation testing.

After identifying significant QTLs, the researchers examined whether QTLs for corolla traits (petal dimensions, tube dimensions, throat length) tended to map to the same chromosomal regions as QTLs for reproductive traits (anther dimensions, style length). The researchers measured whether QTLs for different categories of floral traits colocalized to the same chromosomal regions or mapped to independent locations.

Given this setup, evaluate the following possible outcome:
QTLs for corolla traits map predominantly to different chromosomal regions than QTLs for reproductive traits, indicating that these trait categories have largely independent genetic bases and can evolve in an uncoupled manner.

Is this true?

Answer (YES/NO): NO